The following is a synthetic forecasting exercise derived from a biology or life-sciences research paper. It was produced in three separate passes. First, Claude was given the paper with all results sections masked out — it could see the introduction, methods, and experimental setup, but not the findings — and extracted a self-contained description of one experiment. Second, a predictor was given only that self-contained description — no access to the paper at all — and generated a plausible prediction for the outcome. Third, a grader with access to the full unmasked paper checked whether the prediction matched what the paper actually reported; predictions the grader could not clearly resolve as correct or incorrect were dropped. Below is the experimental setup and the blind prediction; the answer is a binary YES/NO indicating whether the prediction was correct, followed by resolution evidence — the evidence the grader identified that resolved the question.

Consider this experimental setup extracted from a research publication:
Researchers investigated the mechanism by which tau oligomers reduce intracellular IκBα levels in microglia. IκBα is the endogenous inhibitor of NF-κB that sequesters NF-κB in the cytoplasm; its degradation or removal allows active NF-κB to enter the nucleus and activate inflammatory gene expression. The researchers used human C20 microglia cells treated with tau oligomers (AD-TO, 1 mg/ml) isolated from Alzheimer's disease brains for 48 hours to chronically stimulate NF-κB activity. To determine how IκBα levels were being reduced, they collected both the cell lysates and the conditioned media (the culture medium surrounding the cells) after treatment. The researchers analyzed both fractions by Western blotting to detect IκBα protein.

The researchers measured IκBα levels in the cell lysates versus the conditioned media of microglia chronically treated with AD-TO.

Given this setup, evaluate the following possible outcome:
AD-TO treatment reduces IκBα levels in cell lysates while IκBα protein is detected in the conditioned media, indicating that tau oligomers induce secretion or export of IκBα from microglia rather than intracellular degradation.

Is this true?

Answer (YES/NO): YES